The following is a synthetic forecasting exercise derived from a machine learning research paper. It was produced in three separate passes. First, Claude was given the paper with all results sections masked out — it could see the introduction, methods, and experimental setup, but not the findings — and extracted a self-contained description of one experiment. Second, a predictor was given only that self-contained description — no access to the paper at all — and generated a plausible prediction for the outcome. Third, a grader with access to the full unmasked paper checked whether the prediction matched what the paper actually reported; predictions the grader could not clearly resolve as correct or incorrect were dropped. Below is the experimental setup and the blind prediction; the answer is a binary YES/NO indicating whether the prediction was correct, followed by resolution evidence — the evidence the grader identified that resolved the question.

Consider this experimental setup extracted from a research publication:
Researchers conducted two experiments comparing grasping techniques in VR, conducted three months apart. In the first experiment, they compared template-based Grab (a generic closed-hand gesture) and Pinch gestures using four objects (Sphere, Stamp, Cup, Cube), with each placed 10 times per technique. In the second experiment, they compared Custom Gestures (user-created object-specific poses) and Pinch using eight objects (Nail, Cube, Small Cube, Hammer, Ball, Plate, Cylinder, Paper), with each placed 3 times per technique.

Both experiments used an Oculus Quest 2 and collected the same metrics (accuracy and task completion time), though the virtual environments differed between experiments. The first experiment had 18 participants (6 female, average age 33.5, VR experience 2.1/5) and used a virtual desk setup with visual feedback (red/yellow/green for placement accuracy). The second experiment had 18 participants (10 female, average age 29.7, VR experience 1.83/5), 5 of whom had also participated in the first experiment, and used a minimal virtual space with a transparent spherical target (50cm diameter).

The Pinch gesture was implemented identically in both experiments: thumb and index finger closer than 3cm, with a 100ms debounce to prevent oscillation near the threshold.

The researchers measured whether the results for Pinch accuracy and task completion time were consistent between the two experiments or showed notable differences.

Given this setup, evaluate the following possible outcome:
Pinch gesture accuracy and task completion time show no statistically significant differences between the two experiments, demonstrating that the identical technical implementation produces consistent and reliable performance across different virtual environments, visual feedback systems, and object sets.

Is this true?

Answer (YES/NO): NO